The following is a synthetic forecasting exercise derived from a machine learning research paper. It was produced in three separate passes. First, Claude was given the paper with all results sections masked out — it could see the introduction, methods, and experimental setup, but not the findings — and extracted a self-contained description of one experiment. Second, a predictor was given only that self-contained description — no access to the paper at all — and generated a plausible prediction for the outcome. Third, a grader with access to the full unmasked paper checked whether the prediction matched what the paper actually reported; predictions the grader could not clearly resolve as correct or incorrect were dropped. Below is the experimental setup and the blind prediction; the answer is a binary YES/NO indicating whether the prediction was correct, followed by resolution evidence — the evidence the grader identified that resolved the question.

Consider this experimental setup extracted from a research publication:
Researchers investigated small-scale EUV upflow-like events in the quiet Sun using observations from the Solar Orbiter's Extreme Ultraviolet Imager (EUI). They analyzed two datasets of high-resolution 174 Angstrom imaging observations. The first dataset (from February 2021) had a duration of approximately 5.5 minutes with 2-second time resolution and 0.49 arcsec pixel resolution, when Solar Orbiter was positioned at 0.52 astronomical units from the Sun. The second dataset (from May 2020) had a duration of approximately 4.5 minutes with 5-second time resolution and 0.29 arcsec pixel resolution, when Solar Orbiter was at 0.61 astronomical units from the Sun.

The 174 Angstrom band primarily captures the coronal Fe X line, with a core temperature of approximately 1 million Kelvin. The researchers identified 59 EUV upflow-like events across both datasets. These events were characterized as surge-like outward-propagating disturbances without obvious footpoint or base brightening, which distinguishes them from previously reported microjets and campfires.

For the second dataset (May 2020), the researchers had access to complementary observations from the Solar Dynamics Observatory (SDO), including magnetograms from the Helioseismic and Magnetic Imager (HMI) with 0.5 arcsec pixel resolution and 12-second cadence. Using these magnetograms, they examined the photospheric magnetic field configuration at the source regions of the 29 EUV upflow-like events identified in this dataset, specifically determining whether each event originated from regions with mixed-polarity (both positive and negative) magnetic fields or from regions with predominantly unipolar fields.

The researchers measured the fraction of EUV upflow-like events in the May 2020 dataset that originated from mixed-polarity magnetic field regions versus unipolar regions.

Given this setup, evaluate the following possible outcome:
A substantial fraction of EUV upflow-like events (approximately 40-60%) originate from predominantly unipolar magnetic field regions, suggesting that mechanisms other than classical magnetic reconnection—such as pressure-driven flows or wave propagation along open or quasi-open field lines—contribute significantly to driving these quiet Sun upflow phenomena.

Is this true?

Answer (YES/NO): NO